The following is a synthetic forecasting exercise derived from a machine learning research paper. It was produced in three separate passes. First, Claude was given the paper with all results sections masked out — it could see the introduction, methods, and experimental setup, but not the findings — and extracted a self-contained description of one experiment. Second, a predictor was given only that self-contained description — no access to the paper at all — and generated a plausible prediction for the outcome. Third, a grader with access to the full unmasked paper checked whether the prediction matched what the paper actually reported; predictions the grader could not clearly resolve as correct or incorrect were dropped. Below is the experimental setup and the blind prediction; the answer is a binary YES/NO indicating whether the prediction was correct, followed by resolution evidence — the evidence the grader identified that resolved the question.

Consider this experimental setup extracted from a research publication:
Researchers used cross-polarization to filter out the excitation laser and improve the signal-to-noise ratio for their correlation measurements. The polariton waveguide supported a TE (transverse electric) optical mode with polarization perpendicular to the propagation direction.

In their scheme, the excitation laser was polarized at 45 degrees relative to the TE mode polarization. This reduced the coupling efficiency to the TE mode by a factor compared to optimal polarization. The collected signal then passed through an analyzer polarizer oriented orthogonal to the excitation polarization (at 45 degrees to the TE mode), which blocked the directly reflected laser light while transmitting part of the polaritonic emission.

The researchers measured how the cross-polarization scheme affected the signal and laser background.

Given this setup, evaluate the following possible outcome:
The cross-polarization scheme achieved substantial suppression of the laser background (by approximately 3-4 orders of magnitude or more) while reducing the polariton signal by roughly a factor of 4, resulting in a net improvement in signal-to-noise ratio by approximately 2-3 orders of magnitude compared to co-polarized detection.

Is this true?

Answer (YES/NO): NO